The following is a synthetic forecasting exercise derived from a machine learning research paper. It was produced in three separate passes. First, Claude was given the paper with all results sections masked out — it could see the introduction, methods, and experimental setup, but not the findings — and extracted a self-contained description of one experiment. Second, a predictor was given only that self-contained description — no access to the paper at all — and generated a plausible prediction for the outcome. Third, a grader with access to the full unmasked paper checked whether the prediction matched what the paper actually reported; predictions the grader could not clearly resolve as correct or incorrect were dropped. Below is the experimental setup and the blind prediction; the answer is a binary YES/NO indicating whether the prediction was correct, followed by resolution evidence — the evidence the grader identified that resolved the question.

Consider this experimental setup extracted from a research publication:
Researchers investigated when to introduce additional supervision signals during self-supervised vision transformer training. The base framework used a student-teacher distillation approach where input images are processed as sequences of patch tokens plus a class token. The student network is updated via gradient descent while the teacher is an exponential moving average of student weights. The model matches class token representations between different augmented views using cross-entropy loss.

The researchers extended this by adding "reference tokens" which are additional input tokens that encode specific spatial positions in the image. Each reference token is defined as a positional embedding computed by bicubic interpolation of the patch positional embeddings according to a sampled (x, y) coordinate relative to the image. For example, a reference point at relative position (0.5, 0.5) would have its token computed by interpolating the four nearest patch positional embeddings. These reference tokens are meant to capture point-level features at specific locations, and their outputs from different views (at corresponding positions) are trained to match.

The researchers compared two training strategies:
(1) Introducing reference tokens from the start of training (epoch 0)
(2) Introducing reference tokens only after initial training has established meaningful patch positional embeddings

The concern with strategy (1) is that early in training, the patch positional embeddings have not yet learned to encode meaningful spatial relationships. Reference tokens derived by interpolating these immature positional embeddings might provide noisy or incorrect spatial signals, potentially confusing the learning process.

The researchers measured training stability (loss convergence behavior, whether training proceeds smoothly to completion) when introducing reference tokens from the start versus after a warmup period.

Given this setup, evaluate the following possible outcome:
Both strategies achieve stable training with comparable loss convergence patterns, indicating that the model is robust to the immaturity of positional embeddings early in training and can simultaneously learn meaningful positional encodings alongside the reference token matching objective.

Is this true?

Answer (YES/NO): NO